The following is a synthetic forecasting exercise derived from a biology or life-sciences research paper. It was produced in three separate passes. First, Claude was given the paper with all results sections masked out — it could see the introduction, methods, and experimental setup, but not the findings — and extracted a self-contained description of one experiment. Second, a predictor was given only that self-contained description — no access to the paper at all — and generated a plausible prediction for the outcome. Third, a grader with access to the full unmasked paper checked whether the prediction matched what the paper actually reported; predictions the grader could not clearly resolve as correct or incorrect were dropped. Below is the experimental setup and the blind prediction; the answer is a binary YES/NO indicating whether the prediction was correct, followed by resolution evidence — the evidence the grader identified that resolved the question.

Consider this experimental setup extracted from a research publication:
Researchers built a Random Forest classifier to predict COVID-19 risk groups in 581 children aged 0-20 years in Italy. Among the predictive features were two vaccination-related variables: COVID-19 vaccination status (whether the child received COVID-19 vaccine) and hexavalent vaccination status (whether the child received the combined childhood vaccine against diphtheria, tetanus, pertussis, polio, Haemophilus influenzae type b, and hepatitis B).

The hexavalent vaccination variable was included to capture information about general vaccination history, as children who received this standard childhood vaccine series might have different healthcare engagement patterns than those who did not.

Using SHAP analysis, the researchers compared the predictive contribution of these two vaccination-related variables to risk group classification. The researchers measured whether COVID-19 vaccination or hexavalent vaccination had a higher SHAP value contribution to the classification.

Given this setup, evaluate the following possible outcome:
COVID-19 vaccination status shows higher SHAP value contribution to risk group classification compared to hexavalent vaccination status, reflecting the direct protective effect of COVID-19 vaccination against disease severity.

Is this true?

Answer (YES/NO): YES